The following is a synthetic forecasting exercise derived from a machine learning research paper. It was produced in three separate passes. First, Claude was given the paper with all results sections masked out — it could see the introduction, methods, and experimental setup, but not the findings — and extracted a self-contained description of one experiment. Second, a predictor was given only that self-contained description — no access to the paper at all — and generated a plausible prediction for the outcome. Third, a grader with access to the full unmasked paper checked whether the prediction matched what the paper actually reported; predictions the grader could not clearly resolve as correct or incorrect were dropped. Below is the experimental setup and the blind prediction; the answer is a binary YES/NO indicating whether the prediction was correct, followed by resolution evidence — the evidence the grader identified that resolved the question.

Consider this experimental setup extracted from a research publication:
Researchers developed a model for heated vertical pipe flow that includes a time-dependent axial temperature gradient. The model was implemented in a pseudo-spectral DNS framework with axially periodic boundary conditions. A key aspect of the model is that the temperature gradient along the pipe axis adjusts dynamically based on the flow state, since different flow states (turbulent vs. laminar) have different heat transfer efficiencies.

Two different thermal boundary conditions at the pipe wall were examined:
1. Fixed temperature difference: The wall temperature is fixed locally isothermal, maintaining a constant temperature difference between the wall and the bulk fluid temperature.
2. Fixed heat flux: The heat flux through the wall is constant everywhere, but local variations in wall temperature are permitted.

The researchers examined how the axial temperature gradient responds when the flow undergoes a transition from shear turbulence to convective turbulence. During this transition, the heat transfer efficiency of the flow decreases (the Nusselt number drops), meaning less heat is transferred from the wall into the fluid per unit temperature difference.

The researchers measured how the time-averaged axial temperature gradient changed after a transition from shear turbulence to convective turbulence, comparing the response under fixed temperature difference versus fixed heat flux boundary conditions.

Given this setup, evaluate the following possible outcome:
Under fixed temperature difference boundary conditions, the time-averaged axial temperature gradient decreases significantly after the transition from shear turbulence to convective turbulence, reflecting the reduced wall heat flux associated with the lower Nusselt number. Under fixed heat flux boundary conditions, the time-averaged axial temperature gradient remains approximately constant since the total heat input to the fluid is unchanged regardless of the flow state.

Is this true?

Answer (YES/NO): YES